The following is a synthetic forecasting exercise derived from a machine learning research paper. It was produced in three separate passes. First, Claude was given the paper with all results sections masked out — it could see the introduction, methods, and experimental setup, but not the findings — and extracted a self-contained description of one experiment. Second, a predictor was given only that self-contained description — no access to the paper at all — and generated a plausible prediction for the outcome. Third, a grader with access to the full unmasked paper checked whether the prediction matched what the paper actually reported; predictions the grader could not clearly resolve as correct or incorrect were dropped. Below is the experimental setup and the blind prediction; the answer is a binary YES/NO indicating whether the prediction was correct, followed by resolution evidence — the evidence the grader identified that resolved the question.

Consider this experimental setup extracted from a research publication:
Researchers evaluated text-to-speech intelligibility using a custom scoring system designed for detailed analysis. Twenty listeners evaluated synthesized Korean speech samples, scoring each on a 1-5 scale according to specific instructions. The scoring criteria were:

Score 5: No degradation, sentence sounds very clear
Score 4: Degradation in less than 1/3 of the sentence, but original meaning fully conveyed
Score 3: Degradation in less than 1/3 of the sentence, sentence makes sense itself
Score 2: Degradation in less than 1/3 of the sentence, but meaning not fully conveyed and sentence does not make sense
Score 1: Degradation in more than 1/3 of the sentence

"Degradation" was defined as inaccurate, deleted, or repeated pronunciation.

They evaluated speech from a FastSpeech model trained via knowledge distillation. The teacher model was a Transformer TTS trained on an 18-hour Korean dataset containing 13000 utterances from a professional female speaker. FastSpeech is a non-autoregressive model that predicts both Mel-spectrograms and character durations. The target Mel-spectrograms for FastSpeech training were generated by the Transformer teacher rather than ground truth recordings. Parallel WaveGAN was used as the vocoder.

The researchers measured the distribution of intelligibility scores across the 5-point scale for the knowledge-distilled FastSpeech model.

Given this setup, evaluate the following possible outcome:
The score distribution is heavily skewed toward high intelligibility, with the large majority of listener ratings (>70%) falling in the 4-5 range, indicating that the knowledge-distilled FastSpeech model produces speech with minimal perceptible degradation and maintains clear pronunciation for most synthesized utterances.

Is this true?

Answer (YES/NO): YES